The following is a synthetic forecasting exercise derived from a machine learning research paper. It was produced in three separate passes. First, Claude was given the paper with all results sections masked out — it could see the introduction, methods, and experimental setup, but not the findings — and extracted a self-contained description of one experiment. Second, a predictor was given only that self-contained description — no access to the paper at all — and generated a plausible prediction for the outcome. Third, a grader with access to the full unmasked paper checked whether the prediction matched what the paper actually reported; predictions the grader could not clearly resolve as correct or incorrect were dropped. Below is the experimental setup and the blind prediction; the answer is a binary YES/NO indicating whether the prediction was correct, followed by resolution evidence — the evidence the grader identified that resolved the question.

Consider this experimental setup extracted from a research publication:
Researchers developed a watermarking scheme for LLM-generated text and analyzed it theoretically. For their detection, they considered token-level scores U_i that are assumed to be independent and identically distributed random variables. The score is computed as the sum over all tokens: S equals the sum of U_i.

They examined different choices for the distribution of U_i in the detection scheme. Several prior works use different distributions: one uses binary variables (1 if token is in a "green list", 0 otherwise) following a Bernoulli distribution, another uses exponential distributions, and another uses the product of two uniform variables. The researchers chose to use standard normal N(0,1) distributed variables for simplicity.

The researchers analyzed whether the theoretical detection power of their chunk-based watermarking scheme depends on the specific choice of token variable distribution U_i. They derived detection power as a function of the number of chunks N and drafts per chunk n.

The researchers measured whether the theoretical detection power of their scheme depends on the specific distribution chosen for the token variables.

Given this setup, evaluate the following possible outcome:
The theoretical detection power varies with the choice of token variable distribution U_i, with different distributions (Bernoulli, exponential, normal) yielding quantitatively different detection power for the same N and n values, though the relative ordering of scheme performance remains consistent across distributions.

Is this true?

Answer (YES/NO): NO